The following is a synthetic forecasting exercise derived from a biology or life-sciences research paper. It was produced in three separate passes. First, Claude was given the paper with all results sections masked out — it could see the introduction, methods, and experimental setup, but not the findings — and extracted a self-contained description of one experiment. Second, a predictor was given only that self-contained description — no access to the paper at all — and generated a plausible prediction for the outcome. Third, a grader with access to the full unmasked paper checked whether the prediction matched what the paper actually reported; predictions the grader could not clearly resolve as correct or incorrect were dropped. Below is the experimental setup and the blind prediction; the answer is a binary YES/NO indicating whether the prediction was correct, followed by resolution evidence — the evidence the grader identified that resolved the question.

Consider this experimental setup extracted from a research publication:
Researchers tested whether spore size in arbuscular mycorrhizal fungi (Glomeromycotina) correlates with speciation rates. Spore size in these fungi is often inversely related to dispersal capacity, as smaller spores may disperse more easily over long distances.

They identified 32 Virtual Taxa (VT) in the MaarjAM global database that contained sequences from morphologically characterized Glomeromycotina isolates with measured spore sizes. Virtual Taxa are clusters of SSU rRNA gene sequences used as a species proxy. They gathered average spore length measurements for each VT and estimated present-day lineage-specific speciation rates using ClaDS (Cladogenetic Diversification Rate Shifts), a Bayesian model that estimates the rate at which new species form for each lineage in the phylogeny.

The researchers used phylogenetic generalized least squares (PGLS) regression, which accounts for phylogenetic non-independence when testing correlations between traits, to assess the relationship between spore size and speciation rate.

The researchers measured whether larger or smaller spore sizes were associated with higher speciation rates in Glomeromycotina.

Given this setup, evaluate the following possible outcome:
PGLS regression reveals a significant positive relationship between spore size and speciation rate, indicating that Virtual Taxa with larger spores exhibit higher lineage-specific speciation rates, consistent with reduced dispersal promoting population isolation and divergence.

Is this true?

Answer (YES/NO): NO